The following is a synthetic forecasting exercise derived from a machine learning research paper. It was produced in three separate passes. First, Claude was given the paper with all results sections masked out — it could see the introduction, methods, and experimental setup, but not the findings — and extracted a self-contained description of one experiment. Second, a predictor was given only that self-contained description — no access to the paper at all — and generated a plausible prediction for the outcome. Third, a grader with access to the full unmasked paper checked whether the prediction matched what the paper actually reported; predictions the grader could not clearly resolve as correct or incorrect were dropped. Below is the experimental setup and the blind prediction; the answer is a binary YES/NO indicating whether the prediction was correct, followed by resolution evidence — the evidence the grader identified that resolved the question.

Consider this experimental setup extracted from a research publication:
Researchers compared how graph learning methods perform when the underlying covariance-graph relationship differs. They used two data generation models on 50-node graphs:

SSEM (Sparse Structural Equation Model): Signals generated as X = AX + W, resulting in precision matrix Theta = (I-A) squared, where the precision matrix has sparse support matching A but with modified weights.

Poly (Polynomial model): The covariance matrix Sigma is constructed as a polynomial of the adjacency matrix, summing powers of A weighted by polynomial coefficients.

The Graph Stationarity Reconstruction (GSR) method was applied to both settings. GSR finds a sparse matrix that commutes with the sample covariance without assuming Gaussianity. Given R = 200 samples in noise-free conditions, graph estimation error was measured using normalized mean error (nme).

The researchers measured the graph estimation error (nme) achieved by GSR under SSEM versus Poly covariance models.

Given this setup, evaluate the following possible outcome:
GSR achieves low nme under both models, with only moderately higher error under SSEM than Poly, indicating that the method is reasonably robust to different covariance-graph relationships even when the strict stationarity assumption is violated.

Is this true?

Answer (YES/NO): NO